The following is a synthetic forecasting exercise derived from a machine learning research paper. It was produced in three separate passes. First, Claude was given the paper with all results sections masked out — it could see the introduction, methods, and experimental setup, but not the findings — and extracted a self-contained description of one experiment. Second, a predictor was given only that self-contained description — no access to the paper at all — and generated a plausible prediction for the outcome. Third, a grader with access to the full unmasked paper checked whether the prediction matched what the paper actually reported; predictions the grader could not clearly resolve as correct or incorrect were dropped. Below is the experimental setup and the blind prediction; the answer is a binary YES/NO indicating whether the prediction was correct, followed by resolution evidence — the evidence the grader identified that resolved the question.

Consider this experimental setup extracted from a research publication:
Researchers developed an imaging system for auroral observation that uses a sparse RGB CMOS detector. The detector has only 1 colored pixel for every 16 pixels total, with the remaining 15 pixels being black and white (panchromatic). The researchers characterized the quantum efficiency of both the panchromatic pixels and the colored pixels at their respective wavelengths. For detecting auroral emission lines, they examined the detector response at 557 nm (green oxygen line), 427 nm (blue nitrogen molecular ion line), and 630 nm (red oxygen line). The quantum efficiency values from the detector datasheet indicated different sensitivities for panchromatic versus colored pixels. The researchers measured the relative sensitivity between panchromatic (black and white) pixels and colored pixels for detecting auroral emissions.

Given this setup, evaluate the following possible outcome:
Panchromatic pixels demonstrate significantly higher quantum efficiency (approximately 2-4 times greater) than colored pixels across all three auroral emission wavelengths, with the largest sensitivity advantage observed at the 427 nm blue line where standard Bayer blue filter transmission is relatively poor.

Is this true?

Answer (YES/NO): NO